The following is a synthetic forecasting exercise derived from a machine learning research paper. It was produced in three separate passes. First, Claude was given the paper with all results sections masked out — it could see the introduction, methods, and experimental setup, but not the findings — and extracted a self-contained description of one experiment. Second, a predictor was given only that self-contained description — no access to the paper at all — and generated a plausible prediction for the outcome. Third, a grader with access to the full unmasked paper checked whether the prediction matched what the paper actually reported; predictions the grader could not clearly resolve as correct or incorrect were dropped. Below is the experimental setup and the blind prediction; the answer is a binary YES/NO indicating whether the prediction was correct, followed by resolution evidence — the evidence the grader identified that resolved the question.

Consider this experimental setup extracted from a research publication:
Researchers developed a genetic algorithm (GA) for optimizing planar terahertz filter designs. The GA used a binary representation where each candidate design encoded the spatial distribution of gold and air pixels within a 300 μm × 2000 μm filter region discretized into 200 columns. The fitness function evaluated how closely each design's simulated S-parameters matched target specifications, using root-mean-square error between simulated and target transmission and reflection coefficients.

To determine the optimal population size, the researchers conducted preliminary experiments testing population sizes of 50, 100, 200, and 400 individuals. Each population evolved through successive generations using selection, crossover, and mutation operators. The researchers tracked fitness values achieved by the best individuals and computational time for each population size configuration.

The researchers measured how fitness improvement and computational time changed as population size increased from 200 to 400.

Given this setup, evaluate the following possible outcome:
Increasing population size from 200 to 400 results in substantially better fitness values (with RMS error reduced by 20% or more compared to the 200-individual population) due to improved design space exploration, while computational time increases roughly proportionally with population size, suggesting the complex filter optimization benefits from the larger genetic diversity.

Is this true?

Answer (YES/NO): NO